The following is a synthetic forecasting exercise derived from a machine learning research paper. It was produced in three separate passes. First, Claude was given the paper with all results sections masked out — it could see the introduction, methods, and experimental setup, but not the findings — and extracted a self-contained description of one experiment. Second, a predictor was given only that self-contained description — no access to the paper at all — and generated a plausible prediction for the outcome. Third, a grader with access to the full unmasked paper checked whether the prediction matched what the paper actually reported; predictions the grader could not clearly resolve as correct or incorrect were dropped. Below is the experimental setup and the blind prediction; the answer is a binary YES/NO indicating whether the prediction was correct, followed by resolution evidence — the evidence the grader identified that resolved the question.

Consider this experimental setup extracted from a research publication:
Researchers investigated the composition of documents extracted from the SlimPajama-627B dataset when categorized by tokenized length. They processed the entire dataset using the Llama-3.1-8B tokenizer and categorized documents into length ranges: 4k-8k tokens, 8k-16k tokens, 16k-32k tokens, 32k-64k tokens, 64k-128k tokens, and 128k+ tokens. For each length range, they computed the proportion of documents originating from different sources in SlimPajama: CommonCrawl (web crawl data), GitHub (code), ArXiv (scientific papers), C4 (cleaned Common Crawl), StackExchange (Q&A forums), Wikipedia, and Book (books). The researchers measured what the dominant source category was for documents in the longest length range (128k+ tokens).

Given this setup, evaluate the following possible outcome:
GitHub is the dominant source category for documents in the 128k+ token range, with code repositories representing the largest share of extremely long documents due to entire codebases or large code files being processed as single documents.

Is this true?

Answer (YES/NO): NO